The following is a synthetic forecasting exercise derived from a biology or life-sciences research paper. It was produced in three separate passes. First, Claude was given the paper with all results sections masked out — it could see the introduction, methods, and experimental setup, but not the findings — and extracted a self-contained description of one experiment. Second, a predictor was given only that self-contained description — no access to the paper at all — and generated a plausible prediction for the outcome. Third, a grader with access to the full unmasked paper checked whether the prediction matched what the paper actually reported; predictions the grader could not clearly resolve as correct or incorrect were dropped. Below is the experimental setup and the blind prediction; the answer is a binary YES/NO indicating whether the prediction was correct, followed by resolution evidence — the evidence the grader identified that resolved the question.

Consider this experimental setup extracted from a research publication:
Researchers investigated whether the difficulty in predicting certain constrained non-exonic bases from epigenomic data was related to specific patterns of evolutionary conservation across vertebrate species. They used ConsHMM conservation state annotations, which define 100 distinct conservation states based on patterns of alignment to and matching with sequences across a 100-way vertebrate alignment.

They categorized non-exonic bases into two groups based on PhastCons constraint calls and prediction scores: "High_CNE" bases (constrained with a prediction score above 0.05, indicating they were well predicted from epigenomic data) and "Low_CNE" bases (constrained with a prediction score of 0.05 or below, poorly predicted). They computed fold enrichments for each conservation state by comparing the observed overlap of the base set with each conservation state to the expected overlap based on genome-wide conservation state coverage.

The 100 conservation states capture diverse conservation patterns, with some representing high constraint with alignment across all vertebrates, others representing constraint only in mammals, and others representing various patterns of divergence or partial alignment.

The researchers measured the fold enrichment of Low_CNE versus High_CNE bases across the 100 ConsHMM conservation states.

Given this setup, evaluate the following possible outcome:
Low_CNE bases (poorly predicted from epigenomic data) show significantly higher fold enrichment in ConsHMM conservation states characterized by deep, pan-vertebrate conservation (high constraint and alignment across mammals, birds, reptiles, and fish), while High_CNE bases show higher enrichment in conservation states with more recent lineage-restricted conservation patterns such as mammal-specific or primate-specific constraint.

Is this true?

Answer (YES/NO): NO